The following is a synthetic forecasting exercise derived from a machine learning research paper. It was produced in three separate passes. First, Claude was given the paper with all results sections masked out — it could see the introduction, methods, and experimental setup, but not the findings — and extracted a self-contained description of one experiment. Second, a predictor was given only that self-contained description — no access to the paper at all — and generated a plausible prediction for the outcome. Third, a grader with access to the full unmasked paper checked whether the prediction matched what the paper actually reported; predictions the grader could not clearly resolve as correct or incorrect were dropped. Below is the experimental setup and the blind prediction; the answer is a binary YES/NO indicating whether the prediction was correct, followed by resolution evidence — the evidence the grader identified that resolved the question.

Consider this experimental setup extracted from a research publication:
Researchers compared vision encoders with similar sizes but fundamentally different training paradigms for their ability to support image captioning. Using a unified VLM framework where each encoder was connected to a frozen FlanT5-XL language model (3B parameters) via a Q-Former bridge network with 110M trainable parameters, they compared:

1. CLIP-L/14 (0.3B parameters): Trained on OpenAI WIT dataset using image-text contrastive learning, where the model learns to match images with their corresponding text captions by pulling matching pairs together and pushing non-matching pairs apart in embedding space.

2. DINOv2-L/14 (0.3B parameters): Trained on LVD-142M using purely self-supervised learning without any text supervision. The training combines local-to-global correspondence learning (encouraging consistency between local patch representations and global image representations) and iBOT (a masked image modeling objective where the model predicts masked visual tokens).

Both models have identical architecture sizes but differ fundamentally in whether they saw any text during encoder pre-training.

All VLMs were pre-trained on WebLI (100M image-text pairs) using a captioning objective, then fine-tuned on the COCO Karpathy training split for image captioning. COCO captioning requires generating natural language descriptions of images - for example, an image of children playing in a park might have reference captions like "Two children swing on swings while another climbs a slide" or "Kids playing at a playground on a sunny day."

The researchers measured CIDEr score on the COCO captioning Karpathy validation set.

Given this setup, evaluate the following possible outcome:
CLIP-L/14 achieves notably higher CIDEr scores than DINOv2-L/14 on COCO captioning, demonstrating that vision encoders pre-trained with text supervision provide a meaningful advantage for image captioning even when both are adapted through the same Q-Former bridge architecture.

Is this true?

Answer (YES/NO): YES